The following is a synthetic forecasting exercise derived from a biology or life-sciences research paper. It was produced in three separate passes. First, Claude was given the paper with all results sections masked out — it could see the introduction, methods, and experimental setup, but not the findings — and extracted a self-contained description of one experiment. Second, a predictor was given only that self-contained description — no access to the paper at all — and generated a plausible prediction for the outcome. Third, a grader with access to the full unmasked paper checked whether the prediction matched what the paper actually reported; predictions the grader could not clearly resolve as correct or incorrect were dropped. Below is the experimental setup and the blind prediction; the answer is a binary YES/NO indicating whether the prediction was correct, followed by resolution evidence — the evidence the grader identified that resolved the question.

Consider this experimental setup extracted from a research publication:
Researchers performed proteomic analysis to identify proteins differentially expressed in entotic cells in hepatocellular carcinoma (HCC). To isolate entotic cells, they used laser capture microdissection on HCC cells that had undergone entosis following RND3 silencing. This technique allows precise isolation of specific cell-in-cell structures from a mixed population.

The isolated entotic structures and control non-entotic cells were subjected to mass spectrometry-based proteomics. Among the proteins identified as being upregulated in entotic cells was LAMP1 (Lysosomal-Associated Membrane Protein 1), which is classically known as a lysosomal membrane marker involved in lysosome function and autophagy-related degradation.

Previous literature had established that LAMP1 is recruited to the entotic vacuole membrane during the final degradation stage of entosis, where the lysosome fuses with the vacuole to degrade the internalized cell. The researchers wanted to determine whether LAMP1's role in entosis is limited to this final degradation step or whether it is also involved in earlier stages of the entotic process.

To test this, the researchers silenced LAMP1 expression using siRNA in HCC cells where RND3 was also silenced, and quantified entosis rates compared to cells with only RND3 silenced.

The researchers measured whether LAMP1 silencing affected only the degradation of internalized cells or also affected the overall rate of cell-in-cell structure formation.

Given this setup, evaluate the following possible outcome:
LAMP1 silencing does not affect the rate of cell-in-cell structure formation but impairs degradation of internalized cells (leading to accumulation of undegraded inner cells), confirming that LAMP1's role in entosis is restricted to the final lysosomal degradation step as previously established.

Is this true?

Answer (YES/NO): NO